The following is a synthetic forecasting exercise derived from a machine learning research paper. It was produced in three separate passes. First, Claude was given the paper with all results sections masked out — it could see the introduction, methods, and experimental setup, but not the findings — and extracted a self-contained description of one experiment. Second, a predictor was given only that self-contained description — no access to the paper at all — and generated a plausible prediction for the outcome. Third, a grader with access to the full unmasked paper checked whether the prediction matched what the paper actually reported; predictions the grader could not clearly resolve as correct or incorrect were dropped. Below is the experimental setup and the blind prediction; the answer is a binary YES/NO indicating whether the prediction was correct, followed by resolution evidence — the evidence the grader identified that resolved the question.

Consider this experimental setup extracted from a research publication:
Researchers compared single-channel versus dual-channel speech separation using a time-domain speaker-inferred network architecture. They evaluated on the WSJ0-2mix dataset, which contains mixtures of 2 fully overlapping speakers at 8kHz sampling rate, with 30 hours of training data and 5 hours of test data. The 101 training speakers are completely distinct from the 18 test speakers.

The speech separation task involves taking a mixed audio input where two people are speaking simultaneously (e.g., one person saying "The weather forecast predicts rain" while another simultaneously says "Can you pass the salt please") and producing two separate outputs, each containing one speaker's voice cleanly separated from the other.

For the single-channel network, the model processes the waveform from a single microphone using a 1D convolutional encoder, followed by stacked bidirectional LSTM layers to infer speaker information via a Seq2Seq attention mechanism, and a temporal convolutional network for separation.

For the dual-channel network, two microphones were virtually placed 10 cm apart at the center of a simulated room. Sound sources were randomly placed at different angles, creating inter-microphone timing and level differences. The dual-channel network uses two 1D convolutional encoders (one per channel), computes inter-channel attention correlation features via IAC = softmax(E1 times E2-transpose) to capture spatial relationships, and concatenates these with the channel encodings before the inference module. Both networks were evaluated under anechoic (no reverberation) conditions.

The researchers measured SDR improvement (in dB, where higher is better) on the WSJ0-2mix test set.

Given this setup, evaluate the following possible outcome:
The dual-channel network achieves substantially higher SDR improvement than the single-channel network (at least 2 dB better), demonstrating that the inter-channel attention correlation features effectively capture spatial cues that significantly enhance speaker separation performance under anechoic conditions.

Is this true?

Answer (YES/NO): YES